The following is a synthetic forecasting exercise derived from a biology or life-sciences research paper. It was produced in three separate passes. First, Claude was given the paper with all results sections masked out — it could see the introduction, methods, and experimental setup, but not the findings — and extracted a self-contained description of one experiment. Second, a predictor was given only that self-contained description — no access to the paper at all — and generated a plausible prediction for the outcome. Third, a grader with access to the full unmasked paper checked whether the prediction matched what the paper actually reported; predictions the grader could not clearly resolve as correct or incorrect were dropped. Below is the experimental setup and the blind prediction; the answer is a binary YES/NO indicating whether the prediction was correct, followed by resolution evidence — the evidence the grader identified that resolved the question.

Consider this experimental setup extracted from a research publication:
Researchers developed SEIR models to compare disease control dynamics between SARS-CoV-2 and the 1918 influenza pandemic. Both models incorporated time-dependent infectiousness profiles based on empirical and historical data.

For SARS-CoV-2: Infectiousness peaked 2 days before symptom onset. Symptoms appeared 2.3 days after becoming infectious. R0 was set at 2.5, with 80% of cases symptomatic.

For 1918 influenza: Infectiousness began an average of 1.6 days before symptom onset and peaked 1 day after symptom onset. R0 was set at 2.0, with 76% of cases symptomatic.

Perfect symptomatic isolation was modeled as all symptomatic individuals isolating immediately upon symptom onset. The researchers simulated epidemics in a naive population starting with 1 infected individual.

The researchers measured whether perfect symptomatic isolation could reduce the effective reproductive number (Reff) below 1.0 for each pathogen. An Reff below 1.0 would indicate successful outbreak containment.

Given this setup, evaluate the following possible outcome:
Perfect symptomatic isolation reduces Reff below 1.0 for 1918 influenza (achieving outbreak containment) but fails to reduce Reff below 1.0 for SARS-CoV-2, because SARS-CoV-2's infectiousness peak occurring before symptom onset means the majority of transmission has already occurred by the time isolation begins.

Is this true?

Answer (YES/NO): YES